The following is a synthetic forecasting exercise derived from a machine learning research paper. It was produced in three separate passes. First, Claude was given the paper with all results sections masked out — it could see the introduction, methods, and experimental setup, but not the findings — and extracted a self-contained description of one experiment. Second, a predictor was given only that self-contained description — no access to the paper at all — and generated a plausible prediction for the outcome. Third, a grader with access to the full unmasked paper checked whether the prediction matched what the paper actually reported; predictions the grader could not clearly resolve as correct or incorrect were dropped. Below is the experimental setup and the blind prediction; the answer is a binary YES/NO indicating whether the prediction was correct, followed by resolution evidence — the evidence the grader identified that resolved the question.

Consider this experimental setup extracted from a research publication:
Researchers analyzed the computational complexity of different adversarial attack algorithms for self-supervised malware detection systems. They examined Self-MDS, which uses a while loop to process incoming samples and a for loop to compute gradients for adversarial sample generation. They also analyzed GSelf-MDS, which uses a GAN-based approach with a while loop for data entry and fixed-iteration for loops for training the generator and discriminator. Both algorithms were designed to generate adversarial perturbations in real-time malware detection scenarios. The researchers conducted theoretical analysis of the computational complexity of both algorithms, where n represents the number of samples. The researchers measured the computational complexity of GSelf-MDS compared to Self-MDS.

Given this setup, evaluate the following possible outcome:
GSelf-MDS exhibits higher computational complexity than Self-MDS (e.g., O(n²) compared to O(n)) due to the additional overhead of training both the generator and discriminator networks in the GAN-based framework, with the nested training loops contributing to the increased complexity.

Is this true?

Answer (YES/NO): NO